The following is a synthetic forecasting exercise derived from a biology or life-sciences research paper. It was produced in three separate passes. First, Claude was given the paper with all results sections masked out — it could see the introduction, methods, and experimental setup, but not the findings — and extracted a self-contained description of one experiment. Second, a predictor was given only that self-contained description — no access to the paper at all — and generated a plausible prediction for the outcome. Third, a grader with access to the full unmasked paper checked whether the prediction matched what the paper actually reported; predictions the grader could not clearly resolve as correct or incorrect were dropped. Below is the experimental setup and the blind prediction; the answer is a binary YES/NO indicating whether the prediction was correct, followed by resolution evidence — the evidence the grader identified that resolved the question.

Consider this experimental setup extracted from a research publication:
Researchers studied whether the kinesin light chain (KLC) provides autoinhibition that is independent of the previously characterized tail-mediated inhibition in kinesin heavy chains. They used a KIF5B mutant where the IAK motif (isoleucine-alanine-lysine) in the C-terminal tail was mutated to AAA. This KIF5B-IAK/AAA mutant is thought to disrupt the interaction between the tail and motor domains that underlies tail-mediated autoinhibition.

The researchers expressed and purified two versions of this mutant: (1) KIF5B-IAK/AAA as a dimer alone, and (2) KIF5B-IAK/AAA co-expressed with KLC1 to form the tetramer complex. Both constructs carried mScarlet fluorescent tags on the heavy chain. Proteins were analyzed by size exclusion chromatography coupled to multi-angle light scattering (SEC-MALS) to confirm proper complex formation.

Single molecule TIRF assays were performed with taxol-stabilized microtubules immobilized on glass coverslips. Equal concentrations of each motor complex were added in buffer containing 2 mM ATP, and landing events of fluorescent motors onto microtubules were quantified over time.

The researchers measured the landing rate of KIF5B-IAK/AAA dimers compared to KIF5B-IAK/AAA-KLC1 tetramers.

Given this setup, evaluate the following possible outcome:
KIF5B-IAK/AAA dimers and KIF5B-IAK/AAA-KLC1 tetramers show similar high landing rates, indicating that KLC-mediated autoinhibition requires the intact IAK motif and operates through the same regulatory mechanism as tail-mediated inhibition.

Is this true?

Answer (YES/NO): NO